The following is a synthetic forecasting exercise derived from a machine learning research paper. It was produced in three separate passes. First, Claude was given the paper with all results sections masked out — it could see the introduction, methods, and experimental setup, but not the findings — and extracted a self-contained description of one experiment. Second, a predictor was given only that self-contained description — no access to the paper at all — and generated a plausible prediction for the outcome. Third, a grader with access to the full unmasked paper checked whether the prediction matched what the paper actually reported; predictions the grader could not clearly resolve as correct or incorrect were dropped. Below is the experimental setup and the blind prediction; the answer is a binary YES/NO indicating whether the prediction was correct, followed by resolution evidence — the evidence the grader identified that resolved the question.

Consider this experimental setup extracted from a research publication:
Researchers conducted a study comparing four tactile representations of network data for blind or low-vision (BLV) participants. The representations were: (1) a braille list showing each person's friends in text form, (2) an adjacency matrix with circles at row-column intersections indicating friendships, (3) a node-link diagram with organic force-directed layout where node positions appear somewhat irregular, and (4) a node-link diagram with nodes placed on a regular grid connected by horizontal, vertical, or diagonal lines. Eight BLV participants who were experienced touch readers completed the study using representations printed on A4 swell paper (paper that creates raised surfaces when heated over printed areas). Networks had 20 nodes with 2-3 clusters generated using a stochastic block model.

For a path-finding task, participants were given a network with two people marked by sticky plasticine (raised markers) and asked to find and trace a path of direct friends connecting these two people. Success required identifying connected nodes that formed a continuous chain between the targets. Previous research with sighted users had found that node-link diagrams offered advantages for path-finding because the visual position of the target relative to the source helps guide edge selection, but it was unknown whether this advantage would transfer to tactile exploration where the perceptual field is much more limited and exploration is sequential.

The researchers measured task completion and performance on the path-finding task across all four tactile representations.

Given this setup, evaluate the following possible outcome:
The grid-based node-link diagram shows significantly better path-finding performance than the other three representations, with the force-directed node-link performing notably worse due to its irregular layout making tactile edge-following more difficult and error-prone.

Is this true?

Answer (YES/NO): NO